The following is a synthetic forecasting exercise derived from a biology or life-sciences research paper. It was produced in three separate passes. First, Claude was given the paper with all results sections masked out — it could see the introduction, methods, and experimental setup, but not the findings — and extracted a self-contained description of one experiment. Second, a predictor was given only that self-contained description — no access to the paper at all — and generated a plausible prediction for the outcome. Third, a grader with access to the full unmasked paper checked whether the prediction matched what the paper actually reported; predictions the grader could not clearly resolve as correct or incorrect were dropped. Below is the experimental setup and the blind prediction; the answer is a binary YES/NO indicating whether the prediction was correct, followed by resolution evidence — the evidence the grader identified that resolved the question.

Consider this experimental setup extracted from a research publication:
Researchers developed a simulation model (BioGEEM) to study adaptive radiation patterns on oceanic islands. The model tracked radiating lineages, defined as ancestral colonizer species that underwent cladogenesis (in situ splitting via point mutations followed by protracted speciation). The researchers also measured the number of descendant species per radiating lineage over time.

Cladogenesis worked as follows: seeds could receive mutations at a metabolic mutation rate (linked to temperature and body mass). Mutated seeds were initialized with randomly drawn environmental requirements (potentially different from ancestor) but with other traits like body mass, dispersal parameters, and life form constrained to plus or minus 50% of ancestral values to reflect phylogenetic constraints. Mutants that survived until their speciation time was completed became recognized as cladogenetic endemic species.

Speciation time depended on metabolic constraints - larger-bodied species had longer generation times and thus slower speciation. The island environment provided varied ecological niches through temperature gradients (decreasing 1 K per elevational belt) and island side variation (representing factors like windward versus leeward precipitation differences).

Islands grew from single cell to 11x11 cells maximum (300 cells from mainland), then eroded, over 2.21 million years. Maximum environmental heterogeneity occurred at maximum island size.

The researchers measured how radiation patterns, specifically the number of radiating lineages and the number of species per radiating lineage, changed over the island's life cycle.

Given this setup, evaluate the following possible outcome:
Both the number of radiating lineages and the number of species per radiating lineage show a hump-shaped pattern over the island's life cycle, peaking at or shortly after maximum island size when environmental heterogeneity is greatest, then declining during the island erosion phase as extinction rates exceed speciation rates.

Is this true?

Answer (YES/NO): NO